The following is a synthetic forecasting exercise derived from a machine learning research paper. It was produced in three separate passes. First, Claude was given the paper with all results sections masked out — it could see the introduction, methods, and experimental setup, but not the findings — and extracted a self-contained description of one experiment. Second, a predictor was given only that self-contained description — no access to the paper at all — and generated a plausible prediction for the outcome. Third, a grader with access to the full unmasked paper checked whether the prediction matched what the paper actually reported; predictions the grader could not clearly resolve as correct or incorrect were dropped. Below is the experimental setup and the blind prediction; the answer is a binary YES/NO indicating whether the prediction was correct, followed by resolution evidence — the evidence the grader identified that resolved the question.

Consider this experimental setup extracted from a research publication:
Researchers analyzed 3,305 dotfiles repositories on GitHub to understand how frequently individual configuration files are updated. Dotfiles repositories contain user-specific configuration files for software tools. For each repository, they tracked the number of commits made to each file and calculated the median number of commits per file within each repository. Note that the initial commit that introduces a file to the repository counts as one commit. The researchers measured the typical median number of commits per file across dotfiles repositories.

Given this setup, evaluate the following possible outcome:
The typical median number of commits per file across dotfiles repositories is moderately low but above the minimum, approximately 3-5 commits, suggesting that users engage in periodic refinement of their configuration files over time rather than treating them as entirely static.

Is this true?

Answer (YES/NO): NO